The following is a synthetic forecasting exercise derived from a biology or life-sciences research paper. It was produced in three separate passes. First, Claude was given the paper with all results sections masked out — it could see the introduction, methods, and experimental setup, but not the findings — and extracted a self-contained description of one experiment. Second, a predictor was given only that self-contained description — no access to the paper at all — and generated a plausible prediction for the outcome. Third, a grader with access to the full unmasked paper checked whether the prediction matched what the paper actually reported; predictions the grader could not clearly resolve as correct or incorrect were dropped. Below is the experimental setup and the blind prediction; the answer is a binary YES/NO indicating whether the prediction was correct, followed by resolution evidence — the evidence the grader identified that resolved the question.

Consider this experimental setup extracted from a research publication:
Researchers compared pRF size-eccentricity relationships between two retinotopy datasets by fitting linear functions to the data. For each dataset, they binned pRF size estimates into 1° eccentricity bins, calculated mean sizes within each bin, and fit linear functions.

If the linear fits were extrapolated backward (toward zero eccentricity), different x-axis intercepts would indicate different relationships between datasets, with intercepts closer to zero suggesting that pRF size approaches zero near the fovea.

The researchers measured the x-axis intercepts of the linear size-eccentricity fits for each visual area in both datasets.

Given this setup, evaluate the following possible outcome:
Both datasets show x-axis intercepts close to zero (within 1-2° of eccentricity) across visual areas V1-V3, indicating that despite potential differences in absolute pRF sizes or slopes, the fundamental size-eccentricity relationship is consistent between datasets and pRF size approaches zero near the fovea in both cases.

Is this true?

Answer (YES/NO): NO